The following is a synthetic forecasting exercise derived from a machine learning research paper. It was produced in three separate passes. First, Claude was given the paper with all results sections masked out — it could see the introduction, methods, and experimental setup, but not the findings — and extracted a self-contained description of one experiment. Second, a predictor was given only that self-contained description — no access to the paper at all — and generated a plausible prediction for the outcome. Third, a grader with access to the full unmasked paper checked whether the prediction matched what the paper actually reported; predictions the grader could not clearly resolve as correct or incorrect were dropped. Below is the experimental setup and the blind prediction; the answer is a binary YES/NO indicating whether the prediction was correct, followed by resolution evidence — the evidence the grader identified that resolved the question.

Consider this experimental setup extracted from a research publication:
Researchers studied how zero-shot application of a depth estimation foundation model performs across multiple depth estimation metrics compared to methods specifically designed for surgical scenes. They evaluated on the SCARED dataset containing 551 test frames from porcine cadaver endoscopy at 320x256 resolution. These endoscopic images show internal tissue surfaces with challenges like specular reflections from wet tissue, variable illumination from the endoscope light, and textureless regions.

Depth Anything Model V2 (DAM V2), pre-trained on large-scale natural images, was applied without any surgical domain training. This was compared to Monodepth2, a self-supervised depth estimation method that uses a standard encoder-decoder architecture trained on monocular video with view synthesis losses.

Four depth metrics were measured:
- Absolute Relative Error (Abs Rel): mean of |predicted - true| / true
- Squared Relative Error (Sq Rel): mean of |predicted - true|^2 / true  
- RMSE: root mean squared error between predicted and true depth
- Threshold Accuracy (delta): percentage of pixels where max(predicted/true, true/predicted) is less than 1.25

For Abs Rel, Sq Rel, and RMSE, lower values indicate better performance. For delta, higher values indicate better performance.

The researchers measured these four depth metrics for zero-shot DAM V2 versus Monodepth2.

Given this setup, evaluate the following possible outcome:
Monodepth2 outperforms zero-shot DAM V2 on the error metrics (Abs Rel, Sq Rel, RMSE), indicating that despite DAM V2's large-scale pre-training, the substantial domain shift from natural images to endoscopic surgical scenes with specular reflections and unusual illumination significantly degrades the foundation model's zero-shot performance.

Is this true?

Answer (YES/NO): YES